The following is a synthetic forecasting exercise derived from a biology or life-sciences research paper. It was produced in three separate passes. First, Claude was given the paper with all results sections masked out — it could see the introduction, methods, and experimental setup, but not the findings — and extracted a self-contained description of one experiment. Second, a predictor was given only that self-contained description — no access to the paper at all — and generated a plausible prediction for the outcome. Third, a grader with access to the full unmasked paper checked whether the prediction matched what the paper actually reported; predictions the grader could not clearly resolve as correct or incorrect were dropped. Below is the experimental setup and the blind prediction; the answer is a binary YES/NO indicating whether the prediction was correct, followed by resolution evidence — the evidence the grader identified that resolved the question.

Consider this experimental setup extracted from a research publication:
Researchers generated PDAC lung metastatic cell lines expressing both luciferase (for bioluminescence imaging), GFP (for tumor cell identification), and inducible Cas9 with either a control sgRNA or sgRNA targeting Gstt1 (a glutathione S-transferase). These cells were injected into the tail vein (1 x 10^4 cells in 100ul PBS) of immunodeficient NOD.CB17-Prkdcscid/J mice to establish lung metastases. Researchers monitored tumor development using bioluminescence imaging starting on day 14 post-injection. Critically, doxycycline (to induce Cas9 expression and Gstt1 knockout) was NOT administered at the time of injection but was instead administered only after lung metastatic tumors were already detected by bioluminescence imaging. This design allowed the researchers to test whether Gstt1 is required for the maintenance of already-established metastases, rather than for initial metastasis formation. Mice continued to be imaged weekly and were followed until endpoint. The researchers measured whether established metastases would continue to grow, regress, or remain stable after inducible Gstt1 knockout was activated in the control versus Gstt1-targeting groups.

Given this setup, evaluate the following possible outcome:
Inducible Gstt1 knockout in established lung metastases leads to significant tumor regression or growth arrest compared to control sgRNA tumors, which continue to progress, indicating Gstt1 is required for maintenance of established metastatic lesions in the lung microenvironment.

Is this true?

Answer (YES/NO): YES